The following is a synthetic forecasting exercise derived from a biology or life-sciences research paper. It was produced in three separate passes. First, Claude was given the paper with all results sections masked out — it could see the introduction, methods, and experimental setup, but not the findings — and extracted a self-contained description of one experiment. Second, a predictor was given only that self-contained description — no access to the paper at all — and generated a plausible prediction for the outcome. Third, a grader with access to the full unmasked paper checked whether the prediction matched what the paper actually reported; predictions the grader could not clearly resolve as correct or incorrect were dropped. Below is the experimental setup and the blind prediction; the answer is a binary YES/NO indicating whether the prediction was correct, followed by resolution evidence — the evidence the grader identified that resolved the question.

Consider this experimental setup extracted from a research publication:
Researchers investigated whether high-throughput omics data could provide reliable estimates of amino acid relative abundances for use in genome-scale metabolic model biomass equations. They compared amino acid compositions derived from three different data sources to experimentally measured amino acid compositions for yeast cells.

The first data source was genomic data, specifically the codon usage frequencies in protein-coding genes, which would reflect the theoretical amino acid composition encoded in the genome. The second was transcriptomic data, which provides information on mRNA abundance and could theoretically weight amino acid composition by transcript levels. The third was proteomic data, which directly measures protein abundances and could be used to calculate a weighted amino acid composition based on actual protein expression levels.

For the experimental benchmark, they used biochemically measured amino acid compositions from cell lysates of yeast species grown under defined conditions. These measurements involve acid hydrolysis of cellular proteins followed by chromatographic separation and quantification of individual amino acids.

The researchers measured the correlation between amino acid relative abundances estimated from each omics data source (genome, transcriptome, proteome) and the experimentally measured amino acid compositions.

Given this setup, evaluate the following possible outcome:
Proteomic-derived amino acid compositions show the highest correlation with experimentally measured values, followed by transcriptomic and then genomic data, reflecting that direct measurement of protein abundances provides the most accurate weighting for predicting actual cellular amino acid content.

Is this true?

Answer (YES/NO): NO